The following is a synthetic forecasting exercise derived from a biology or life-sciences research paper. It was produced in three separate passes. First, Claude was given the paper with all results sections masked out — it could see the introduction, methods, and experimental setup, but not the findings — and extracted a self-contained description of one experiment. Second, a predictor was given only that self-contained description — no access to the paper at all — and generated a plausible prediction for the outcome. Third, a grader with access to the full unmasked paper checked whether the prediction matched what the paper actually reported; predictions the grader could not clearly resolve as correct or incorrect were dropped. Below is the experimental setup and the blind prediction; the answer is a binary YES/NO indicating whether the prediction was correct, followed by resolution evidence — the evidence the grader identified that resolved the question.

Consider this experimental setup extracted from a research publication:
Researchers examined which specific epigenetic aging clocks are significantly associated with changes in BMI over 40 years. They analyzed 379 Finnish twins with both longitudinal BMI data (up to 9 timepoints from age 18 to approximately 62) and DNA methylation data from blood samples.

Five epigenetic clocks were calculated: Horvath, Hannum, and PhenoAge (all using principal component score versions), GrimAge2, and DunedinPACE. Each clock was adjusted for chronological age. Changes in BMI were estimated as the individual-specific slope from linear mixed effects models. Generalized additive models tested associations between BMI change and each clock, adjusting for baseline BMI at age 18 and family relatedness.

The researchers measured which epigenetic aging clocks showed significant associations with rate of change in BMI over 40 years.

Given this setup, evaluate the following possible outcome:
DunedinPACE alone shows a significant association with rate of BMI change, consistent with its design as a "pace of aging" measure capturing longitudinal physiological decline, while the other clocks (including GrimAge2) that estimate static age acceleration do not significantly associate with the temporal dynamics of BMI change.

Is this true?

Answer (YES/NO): NO